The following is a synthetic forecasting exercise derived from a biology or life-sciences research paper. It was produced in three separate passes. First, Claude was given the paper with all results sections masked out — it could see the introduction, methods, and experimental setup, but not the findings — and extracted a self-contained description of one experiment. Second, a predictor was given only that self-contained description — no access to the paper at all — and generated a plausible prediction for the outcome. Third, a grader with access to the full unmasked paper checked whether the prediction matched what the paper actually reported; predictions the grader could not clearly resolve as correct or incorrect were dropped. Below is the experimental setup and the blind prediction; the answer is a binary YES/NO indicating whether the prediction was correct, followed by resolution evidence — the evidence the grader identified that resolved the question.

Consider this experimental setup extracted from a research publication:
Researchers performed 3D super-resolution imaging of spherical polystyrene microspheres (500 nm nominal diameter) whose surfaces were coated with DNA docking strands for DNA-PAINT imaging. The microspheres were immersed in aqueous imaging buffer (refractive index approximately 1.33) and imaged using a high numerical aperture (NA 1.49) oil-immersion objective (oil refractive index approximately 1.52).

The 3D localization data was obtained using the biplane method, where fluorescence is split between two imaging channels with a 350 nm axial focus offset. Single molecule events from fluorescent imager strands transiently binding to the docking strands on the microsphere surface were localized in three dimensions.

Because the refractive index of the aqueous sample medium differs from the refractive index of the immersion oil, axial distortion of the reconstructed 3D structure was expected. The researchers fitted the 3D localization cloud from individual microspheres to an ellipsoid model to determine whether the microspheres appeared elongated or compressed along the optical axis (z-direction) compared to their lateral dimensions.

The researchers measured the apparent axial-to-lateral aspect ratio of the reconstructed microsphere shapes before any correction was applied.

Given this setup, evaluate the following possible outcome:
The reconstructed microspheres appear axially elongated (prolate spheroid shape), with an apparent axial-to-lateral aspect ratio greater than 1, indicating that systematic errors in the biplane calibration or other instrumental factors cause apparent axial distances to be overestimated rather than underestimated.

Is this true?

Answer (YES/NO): NO